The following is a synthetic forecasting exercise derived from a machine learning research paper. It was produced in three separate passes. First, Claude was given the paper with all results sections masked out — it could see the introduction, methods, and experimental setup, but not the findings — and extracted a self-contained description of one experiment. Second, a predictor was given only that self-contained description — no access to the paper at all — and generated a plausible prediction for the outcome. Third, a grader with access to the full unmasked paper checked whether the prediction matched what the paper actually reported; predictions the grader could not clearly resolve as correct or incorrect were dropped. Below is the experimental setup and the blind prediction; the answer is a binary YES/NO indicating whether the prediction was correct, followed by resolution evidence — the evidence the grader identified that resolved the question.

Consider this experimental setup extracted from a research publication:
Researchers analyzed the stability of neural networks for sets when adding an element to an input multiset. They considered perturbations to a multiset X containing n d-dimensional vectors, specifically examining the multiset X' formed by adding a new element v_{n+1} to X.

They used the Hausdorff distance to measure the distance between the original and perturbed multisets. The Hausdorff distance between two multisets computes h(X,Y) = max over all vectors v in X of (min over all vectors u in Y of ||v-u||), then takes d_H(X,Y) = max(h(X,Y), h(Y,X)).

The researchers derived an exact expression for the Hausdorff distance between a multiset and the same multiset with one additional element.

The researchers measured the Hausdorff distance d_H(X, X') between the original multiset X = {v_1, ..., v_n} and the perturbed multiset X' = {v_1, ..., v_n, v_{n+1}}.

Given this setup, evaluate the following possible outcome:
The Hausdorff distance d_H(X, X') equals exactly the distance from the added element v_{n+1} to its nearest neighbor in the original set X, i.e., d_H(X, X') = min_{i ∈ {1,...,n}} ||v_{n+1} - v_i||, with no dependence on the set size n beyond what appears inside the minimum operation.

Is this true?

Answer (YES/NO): YES